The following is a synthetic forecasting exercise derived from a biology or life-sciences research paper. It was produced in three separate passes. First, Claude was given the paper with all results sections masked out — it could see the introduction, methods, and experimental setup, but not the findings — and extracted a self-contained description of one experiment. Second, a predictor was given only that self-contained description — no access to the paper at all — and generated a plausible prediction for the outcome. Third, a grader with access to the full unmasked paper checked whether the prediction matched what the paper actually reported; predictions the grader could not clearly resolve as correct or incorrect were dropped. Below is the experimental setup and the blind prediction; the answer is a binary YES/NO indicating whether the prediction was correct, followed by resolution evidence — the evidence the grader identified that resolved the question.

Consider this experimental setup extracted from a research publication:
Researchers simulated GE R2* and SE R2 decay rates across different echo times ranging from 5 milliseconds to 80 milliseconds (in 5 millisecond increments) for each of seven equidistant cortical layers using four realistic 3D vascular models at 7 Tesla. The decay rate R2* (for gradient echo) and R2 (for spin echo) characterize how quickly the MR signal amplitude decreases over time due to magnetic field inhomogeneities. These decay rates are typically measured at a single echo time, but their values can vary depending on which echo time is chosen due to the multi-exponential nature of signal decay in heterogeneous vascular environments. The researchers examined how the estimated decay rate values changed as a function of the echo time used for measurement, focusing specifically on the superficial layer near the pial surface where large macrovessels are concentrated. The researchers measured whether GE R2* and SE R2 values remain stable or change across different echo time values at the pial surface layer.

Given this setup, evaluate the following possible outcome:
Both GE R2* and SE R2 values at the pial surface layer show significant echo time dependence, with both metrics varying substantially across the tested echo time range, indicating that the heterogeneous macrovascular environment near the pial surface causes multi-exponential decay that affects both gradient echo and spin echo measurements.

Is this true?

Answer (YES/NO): NO